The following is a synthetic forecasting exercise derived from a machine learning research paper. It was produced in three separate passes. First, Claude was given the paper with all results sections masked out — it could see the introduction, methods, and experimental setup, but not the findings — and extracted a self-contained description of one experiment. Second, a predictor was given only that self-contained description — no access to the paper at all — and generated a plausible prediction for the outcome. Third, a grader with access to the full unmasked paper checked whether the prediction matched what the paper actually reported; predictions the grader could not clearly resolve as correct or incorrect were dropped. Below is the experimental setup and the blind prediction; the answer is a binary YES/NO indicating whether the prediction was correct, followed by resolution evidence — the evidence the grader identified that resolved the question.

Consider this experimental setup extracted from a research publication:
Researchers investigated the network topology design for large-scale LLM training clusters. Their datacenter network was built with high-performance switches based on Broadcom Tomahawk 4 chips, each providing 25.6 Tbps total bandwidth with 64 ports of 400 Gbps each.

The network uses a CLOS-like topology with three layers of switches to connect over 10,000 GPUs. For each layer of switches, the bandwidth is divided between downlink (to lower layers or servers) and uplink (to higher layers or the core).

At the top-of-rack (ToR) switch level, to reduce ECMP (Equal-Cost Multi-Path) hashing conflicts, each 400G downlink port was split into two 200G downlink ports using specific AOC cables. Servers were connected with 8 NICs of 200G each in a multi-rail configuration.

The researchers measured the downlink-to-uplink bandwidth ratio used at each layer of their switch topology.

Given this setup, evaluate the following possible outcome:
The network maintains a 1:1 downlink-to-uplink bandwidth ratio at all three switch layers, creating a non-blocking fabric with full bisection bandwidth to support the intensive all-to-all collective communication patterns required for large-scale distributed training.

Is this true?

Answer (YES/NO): YES